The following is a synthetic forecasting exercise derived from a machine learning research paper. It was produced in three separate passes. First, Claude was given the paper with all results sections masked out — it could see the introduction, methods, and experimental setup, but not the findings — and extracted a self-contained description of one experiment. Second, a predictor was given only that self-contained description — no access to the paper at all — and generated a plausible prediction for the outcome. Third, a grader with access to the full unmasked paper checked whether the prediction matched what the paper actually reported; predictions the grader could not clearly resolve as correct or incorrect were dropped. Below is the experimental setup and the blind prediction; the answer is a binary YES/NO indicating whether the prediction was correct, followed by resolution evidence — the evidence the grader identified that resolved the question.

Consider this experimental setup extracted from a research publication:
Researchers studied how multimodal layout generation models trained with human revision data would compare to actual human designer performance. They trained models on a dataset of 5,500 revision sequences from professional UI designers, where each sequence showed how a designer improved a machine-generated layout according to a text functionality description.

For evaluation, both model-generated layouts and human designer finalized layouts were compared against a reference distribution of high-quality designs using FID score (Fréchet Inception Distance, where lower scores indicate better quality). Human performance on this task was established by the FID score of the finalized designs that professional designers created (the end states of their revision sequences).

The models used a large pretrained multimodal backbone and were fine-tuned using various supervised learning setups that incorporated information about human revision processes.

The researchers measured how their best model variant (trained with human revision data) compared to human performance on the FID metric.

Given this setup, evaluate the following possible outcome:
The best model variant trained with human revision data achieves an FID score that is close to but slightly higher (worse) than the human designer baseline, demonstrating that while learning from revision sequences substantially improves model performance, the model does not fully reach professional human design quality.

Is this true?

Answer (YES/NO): YES